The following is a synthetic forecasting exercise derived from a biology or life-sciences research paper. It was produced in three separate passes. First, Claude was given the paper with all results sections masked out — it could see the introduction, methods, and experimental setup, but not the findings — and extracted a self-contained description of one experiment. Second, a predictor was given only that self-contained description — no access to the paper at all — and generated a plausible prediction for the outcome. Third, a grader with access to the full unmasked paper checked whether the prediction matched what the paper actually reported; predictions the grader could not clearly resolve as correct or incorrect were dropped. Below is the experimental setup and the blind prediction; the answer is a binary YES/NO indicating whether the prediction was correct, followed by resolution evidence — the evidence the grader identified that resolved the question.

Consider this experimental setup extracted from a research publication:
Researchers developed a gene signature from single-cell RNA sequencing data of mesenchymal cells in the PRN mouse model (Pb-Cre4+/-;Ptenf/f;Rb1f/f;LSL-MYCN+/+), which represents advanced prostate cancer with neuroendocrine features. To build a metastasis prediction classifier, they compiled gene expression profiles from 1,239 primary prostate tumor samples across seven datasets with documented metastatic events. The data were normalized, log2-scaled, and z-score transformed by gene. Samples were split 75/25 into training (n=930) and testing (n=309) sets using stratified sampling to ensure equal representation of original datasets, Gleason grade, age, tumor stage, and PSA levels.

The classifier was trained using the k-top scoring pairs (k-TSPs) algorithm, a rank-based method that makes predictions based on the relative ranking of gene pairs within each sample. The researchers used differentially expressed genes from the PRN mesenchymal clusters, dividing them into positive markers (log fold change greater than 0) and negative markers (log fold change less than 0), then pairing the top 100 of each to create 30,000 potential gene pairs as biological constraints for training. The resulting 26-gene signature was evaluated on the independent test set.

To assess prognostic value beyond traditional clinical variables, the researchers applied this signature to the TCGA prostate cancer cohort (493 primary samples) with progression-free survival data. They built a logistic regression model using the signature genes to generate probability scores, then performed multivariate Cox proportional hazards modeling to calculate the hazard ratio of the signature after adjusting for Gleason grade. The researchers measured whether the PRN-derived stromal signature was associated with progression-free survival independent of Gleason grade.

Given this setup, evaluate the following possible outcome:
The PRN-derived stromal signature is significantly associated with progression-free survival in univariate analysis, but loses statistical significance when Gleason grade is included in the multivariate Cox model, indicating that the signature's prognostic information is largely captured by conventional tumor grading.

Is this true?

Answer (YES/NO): NO